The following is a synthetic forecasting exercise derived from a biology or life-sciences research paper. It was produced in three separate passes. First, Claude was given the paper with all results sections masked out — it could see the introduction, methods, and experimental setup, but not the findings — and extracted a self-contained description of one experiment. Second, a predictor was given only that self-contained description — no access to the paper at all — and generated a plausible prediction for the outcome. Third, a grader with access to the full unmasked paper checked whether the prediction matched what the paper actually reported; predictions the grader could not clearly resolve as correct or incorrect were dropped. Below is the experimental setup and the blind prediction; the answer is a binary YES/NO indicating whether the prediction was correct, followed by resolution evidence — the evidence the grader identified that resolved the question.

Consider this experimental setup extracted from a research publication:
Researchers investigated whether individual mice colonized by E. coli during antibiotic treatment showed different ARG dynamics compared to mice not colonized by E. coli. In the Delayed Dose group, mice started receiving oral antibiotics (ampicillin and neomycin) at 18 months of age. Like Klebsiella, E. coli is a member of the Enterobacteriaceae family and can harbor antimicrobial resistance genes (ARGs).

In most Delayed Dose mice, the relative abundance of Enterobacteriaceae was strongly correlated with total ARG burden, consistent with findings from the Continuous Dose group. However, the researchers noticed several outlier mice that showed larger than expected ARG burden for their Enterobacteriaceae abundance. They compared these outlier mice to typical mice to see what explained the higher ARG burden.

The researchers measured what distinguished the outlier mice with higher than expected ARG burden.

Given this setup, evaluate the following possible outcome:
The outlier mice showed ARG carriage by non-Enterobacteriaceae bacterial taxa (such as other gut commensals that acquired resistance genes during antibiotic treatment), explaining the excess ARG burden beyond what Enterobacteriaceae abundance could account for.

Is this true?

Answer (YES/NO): NO